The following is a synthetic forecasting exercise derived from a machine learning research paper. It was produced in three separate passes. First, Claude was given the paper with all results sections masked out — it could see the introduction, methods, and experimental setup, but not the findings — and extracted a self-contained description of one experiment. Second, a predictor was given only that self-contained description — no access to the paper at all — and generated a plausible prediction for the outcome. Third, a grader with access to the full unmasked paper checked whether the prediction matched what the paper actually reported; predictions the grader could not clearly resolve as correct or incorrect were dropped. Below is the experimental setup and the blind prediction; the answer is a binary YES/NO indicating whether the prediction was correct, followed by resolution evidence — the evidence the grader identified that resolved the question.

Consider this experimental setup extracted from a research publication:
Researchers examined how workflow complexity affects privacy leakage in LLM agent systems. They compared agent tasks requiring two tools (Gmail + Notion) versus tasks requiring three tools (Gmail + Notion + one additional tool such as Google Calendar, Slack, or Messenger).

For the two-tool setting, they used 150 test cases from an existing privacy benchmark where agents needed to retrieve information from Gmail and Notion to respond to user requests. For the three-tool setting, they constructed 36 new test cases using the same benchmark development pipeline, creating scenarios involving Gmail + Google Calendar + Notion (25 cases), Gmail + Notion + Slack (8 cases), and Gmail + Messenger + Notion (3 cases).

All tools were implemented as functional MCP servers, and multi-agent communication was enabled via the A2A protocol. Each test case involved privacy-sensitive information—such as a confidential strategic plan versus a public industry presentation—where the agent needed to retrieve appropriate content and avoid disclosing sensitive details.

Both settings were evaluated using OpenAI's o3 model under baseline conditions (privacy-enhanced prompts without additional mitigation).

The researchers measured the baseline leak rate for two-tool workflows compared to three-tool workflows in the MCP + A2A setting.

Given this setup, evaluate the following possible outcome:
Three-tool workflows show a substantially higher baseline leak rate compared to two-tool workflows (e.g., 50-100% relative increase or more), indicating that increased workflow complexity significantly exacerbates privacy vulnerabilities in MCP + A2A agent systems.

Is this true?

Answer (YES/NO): NO